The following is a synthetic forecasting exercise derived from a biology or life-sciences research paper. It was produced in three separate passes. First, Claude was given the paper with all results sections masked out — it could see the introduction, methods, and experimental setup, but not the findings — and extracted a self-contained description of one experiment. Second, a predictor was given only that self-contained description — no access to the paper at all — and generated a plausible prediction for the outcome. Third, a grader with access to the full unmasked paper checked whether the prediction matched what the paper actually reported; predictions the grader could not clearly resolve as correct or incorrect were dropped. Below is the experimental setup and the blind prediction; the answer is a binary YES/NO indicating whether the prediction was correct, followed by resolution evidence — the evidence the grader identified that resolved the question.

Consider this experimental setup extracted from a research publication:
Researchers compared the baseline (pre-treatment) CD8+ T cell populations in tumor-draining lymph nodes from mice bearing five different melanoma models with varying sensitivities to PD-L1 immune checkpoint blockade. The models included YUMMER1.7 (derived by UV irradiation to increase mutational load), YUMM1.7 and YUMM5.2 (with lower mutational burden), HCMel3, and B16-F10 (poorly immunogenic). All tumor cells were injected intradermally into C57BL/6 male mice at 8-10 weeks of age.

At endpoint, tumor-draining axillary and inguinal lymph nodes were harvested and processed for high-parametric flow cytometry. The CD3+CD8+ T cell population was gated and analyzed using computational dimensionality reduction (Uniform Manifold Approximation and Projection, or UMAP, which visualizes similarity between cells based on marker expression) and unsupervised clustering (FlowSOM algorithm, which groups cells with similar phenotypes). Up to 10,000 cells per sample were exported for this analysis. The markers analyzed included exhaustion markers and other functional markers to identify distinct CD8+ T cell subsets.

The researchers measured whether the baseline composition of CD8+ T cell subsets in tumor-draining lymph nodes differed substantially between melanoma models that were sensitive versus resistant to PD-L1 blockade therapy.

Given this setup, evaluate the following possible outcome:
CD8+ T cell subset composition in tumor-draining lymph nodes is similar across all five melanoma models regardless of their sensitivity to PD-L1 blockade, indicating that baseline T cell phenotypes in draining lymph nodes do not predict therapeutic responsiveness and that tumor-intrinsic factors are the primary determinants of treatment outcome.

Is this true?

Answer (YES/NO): NO